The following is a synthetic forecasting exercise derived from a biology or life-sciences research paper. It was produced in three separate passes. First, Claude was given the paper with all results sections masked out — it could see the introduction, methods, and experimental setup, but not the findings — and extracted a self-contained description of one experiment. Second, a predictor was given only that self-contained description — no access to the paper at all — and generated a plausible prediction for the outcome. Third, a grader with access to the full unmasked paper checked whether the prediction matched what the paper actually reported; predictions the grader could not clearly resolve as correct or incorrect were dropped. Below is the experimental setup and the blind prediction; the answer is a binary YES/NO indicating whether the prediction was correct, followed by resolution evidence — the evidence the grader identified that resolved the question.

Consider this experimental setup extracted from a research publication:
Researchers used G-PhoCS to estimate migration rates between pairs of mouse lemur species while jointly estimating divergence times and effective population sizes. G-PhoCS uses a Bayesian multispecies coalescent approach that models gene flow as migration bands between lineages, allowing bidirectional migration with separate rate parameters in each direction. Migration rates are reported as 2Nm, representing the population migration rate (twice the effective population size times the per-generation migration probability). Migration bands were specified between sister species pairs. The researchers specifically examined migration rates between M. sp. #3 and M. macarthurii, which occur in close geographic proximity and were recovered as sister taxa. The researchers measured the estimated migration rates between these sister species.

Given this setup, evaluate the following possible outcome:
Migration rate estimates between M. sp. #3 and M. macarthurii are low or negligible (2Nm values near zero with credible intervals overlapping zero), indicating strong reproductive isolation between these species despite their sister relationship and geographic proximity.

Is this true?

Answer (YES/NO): NO